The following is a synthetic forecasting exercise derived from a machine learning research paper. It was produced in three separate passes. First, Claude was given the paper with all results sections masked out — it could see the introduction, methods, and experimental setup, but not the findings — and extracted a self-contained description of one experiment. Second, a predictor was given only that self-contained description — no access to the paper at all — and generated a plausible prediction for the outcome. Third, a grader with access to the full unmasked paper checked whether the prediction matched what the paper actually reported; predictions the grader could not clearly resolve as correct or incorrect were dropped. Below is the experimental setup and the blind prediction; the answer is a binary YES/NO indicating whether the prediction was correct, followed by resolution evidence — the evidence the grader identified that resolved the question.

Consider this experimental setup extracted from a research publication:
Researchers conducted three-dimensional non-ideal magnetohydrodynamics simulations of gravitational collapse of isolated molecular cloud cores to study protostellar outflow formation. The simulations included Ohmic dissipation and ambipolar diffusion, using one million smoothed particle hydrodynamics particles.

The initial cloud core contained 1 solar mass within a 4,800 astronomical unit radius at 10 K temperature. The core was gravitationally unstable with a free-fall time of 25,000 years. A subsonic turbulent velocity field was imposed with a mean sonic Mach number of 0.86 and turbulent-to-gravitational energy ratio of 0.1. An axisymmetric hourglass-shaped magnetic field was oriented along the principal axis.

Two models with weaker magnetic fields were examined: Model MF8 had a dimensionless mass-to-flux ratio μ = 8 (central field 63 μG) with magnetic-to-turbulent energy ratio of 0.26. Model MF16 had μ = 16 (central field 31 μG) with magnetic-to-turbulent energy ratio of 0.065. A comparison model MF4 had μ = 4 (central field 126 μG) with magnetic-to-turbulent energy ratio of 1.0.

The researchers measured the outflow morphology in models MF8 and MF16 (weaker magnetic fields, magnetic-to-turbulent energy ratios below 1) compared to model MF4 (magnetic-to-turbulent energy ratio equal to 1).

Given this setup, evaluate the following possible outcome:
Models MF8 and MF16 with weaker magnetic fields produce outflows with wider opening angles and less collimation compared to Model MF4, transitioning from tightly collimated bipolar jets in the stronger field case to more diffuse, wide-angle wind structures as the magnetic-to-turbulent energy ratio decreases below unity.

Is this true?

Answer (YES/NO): NO